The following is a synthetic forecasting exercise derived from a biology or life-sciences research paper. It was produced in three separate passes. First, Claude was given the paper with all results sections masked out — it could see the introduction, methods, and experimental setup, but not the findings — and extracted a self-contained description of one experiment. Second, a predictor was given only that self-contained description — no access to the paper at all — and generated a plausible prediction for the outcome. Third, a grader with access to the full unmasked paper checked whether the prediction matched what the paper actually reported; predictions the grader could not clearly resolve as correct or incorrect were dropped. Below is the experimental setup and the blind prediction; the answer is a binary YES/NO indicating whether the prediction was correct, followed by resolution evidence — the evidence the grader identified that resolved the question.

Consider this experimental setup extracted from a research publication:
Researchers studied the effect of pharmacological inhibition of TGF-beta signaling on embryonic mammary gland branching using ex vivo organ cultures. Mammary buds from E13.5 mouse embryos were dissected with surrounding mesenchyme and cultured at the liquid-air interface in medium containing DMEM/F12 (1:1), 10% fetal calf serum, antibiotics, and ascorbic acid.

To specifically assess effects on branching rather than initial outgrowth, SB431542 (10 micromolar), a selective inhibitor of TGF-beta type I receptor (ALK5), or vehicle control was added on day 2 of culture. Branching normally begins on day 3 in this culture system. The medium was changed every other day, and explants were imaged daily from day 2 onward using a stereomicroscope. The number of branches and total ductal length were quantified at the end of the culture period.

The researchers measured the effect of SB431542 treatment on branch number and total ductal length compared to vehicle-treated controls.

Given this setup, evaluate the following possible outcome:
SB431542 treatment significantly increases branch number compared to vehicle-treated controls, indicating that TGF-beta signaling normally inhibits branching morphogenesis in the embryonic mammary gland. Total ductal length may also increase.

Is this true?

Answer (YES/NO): YES